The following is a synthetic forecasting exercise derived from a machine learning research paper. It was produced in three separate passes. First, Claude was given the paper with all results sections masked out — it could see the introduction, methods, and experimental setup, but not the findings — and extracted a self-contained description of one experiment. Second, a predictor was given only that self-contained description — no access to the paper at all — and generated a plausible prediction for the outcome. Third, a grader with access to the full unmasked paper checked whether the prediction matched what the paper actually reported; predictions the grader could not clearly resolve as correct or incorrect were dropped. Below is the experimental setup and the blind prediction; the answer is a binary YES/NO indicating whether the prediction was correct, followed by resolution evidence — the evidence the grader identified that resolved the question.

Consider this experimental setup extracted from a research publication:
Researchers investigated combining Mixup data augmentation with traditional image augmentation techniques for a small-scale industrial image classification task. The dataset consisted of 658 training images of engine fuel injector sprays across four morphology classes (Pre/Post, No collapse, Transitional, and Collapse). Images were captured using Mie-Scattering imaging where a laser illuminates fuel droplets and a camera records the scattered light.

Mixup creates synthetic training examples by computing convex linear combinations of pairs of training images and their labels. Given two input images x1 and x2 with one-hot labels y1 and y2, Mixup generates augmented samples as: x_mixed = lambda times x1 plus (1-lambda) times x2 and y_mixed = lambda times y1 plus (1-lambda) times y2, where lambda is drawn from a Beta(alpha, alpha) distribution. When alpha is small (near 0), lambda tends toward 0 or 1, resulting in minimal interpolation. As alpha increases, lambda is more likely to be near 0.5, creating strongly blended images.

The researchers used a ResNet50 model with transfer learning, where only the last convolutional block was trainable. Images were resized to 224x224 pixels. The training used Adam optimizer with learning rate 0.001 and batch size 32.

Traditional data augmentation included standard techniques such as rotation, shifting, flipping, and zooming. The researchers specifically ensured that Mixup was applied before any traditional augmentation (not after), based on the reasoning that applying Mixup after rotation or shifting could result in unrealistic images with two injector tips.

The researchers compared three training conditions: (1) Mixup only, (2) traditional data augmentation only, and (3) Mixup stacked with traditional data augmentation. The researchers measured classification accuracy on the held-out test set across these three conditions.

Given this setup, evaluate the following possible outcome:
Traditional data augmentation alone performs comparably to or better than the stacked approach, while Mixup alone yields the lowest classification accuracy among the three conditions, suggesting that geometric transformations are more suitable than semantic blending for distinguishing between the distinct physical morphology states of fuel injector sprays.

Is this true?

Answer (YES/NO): NO